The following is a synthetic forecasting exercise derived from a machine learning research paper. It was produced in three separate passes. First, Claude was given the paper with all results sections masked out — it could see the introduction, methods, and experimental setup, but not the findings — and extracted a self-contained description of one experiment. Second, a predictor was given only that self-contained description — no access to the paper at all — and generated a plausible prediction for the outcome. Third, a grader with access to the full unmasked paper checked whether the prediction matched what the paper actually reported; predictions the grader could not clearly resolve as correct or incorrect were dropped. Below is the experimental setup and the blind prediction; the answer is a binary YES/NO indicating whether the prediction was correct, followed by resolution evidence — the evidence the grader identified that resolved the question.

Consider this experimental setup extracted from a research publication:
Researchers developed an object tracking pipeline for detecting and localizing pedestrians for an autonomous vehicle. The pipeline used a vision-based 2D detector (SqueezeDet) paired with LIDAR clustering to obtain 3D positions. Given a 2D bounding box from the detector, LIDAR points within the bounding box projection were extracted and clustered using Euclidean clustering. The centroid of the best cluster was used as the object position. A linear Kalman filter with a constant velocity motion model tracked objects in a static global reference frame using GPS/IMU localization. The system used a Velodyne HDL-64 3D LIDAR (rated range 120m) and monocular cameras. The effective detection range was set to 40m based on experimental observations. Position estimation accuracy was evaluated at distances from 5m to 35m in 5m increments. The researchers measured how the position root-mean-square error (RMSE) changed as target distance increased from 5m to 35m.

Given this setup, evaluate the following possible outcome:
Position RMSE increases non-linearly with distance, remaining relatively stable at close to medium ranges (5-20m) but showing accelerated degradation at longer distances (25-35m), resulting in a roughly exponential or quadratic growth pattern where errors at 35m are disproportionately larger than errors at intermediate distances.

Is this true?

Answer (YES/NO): NO